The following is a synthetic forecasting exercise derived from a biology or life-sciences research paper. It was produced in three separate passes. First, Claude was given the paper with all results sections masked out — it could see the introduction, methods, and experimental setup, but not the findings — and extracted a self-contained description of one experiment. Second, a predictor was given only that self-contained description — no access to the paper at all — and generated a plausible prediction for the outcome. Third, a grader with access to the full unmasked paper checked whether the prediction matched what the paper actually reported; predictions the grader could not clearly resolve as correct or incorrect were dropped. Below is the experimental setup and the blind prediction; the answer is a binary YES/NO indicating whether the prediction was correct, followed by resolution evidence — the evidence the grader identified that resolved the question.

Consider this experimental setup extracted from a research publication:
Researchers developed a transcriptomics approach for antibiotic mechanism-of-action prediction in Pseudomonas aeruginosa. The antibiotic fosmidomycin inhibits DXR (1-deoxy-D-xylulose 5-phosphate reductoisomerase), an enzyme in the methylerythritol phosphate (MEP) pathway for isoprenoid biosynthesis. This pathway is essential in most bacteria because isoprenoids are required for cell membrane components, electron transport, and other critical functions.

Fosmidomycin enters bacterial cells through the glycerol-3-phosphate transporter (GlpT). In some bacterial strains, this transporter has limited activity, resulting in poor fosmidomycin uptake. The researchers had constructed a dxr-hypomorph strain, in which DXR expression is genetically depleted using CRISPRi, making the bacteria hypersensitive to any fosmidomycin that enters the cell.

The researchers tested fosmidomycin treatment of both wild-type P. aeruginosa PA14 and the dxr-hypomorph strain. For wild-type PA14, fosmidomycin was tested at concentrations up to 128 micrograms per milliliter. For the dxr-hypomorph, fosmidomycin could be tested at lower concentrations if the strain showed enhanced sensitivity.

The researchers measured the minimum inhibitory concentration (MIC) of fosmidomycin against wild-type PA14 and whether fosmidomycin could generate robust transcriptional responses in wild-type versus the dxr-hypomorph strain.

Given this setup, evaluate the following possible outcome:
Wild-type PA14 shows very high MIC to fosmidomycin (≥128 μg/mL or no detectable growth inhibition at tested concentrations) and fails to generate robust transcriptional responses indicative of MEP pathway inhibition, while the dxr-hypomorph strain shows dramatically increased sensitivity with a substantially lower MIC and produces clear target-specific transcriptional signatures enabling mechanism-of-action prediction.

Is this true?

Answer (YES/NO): NO